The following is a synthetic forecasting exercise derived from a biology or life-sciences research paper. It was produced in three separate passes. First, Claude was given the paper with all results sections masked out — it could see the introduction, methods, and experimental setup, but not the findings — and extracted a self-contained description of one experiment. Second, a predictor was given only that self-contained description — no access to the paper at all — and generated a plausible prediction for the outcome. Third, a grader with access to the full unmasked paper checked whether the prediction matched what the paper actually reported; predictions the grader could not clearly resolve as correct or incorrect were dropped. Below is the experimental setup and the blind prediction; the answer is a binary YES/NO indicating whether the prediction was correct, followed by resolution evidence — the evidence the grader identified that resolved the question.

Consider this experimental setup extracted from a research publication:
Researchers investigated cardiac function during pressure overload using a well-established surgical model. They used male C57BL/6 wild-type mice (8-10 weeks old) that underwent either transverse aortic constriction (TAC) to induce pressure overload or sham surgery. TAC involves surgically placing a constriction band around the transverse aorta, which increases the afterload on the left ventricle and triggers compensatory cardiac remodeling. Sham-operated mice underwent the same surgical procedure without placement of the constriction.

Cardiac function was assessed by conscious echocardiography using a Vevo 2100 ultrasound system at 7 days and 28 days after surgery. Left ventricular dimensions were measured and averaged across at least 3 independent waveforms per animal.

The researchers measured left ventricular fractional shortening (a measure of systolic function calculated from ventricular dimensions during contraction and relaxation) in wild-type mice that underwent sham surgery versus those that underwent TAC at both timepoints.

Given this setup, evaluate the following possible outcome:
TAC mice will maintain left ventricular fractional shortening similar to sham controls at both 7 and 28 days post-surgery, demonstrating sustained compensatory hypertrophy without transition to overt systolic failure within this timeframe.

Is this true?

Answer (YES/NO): YES